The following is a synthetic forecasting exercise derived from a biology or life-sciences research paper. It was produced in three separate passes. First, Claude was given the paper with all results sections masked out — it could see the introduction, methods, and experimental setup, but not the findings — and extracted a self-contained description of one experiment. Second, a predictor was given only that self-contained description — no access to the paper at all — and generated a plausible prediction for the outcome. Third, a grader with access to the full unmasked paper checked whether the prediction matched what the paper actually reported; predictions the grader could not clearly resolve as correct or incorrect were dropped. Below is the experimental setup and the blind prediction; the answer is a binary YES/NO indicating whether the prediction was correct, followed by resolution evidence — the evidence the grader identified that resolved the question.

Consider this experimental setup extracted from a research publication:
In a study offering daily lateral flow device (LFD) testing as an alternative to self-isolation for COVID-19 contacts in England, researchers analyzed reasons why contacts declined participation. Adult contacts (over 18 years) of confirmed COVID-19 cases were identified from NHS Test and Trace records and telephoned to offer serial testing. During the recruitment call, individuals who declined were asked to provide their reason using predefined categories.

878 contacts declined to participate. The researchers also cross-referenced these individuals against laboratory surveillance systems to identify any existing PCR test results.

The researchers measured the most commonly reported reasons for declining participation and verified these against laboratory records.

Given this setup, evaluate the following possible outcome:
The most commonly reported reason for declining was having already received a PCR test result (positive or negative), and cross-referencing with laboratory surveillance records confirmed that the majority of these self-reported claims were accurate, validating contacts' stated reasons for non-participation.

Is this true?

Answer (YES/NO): NO